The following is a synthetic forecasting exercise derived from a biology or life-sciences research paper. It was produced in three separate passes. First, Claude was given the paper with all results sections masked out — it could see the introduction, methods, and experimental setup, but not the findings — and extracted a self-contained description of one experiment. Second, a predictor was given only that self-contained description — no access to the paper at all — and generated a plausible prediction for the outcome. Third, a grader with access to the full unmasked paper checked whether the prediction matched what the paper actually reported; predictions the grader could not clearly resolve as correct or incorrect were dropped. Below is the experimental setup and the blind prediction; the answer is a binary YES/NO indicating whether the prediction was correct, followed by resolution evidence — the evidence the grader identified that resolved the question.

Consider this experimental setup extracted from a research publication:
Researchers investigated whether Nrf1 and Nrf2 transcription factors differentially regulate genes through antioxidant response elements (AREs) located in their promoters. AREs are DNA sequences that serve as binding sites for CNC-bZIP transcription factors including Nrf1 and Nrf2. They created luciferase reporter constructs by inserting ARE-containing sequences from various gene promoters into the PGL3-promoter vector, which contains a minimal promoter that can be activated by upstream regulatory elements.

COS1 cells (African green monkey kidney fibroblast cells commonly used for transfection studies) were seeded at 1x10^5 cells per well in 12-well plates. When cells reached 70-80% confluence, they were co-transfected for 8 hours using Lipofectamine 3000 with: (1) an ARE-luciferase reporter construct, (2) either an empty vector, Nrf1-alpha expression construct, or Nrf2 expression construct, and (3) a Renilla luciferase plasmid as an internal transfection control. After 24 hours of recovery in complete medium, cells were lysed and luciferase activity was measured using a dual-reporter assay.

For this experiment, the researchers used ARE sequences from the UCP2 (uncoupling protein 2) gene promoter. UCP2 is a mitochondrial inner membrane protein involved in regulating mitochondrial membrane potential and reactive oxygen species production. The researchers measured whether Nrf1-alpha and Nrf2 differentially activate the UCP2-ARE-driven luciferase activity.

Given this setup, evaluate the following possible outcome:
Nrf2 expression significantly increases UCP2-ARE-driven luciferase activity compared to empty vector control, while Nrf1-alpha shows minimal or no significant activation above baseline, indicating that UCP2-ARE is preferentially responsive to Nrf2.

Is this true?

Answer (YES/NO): NO